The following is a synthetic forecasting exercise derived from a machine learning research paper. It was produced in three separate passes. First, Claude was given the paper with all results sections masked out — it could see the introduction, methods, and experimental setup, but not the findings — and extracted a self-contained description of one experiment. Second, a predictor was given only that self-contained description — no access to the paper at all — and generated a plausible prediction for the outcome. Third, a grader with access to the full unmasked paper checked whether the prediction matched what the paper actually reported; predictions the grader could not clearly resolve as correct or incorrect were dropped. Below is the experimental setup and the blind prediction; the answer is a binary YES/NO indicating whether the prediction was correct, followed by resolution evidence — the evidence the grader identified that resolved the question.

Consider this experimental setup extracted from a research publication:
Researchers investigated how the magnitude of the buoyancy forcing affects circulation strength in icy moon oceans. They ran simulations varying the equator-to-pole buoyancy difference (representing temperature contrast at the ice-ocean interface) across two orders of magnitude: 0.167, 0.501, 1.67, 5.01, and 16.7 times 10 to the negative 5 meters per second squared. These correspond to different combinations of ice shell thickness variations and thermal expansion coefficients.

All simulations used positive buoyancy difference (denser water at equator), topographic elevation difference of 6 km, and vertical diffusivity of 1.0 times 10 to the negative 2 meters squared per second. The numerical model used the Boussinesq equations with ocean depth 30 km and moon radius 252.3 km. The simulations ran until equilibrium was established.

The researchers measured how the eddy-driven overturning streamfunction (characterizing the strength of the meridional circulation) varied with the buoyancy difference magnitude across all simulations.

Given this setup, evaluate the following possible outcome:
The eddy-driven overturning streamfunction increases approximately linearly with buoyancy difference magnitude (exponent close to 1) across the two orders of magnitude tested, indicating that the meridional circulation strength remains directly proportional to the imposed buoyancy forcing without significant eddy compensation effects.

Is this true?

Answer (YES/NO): NO